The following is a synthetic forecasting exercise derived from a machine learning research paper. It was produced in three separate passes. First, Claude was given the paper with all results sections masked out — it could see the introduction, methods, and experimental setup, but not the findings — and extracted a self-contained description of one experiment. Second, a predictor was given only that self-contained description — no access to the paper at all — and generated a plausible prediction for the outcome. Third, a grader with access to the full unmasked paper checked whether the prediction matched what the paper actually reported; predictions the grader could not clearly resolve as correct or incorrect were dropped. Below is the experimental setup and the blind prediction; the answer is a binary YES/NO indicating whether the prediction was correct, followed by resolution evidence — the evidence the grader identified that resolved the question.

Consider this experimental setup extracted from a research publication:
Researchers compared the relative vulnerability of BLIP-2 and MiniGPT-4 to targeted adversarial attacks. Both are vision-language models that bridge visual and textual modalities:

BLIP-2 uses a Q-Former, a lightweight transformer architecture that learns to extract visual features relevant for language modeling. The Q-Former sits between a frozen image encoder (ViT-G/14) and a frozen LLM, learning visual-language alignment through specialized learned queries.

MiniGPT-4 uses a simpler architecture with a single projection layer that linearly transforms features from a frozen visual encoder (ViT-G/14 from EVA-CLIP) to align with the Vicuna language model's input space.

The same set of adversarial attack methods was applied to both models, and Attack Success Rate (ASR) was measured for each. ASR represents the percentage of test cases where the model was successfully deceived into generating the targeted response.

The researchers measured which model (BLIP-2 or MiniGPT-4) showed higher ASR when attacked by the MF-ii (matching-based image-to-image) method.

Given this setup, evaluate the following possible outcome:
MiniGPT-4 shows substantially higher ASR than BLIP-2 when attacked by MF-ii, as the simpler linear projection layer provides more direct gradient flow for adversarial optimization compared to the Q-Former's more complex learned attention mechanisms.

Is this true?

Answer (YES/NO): NO